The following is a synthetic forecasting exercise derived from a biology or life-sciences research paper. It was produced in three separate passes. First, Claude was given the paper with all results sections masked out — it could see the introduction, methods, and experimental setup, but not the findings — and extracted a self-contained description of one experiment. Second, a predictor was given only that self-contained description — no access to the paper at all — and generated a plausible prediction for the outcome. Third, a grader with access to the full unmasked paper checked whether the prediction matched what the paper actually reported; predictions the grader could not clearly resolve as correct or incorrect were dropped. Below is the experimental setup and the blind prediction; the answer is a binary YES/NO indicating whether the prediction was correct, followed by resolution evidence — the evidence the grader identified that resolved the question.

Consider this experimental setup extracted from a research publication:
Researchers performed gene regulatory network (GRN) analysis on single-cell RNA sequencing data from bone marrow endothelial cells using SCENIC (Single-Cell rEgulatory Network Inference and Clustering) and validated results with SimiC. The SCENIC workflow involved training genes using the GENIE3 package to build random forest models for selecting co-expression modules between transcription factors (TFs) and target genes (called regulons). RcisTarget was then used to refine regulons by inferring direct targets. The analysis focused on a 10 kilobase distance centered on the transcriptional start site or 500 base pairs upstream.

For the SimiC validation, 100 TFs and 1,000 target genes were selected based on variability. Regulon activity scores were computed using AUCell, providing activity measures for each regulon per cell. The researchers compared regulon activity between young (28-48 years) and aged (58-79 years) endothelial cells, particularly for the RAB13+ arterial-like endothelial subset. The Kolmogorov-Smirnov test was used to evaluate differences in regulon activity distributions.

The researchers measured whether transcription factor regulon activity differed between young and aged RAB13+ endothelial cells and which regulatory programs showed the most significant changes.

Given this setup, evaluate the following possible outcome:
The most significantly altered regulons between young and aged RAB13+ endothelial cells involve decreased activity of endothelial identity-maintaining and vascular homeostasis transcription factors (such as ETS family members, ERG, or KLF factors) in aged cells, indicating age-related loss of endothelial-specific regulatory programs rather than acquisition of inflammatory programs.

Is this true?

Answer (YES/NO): NO